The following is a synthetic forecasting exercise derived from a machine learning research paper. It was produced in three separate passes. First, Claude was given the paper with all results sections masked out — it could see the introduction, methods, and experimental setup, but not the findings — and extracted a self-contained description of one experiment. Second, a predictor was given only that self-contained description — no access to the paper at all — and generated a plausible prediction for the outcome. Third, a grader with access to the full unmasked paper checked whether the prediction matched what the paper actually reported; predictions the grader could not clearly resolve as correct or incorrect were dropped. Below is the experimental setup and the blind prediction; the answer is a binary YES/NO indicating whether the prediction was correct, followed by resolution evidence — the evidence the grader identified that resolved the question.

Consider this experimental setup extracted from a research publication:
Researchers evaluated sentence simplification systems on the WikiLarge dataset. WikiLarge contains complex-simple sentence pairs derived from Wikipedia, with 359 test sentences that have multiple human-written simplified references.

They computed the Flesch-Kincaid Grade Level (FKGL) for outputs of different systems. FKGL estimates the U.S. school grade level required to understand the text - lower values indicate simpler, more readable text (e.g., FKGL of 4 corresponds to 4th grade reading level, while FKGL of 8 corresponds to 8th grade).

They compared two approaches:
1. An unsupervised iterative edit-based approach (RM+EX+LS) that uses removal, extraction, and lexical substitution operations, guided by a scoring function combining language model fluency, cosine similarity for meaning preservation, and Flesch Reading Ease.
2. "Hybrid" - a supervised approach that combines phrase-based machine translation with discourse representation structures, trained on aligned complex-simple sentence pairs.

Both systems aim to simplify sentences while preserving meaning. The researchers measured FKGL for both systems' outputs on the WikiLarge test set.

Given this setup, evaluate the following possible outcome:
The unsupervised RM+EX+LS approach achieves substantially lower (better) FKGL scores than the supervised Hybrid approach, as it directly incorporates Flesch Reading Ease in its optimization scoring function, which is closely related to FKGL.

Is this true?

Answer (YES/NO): NO